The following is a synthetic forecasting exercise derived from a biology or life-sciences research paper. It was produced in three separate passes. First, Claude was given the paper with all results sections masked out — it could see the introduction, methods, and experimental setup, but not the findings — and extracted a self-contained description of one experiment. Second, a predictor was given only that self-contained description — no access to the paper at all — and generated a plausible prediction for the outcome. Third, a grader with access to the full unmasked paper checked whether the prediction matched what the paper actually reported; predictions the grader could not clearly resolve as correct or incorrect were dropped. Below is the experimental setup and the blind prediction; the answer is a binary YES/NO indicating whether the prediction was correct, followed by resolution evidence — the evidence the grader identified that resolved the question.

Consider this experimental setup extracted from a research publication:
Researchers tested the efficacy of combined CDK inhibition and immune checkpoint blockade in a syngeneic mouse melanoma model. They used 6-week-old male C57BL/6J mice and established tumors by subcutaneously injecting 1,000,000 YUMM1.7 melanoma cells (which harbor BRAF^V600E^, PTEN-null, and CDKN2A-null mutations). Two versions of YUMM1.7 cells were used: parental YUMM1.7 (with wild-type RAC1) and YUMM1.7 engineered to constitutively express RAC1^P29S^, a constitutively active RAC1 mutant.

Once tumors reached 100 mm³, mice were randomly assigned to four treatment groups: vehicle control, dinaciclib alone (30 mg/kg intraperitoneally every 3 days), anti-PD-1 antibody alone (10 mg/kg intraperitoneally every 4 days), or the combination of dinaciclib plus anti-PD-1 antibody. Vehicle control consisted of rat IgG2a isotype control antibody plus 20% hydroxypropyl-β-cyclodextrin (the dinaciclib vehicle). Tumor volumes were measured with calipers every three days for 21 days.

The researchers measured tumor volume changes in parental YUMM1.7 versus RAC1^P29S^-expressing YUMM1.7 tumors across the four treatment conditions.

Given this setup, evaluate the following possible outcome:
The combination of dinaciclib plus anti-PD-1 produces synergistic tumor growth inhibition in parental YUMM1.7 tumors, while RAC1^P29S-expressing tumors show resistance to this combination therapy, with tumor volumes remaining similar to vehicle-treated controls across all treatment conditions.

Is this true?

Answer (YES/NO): NO